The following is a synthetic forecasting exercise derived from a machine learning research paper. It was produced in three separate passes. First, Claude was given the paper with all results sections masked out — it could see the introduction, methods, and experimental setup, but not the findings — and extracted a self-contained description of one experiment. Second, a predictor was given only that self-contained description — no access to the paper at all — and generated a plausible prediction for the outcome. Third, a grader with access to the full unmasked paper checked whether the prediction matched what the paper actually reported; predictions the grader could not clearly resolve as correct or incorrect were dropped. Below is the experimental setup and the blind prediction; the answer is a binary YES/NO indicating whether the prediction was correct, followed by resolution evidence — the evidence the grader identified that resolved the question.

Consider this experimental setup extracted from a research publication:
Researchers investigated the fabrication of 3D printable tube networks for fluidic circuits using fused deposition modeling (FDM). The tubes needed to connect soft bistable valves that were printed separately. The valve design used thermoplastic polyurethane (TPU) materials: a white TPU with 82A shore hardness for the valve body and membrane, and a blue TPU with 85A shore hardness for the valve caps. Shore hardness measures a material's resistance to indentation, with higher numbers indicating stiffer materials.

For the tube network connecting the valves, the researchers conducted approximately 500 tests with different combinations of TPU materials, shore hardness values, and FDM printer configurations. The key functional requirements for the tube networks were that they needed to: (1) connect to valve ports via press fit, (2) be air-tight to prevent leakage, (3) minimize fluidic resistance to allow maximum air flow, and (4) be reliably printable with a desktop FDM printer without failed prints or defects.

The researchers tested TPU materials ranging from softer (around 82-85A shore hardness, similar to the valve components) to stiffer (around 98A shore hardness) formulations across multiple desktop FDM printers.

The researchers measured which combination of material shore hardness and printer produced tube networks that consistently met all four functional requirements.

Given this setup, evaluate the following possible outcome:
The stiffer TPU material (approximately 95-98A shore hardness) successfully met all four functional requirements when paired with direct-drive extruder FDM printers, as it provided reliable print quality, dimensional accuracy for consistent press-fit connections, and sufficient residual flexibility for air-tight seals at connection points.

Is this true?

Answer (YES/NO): YES